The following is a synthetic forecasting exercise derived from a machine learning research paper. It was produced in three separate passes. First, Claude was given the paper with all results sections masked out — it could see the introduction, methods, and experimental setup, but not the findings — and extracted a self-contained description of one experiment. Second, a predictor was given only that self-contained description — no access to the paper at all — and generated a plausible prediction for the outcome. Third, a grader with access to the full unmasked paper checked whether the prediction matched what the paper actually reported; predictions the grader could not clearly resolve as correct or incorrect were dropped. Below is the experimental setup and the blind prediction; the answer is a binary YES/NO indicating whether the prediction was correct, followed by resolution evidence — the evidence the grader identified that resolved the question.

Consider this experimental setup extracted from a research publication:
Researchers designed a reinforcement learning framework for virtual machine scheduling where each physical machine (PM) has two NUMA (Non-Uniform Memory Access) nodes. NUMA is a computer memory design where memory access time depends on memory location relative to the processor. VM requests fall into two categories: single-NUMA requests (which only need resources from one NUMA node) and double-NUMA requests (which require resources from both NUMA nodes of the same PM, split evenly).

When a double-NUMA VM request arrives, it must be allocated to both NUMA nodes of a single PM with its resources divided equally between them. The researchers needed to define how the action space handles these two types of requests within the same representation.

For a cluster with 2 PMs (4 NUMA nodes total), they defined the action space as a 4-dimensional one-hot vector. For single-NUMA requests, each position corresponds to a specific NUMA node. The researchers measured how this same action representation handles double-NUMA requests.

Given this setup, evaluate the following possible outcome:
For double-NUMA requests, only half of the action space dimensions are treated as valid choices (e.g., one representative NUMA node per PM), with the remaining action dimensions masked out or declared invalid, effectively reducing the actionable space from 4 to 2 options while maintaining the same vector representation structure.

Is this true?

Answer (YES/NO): NO